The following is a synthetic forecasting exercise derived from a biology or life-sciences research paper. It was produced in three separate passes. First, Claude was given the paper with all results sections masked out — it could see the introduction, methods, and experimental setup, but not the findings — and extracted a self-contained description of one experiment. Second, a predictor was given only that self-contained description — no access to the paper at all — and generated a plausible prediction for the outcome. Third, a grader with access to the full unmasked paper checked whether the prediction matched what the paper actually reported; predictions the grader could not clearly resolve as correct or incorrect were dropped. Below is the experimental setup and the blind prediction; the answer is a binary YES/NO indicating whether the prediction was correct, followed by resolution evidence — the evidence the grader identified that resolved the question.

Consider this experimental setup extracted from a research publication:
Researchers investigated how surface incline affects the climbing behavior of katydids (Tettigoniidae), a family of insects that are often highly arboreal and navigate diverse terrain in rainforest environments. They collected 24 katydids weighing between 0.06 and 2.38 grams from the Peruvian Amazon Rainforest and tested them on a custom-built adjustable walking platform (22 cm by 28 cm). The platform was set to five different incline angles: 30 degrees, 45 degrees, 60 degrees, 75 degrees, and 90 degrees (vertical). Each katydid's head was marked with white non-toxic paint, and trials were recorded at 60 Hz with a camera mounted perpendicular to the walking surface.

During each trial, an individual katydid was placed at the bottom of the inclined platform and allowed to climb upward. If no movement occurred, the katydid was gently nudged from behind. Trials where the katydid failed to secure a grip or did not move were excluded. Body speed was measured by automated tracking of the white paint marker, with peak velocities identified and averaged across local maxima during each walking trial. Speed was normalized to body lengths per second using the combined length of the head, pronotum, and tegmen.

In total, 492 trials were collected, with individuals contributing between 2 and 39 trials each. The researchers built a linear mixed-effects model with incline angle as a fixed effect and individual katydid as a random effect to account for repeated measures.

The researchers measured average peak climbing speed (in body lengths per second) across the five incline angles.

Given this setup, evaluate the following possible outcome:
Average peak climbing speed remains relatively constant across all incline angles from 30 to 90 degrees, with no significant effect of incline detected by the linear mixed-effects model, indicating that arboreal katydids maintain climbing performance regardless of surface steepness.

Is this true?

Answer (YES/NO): NO